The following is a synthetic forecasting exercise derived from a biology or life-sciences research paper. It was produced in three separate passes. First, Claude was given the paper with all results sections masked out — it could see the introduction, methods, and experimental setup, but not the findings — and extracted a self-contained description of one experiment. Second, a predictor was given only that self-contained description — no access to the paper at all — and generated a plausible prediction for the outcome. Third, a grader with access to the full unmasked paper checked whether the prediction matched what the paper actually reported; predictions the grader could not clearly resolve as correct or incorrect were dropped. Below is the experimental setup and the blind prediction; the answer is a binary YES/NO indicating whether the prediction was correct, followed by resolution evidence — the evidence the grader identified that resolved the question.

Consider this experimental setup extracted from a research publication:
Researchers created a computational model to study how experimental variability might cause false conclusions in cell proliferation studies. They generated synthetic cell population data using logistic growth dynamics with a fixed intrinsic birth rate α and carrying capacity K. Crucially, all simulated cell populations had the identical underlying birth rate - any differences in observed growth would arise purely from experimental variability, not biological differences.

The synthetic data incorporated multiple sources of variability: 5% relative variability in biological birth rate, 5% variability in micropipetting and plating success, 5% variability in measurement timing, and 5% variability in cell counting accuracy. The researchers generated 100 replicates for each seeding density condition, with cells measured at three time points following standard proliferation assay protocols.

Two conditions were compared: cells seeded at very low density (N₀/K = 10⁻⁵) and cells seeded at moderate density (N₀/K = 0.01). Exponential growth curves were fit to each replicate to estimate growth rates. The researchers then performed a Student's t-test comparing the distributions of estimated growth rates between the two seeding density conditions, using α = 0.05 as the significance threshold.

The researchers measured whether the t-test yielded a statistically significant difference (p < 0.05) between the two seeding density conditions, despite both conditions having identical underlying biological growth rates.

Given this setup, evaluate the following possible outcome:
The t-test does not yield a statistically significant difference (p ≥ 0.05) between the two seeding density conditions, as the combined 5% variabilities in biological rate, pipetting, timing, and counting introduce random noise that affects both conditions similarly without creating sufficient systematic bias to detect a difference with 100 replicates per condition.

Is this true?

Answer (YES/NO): NO